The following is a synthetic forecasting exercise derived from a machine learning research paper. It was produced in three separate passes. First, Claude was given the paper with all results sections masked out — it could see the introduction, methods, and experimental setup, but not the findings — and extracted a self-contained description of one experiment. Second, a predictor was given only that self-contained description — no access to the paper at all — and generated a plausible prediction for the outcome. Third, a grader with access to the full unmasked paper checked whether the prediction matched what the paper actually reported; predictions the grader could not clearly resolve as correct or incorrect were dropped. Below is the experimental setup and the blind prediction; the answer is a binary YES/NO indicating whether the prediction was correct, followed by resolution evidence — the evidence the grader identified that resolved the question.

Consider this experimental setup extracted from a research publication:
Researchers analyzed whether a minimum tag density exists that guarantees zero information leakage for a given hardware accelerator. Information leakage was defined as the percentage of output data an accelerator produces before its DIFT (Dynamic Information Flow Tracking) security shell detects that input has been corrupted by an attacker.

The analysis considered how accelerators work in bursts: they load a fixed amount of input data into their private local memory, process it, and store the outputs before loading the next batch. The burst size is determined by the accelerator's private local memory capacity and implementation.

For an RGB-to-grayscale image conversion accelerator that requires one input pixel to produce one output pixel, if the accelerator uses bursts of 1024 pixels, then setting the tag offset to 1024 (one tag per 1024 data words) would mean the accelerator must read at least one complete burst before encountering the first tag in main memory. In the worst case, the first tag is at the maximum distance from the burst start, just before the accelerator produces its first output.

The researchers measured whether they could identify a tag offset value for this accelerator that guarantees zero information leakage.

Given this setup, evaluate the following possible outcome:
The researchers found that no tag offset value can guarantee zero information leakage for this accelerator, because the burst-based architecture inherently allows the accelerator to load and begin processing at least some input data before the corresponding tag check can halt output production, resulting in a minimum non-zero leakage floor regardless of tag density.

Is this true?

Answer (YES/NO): NO